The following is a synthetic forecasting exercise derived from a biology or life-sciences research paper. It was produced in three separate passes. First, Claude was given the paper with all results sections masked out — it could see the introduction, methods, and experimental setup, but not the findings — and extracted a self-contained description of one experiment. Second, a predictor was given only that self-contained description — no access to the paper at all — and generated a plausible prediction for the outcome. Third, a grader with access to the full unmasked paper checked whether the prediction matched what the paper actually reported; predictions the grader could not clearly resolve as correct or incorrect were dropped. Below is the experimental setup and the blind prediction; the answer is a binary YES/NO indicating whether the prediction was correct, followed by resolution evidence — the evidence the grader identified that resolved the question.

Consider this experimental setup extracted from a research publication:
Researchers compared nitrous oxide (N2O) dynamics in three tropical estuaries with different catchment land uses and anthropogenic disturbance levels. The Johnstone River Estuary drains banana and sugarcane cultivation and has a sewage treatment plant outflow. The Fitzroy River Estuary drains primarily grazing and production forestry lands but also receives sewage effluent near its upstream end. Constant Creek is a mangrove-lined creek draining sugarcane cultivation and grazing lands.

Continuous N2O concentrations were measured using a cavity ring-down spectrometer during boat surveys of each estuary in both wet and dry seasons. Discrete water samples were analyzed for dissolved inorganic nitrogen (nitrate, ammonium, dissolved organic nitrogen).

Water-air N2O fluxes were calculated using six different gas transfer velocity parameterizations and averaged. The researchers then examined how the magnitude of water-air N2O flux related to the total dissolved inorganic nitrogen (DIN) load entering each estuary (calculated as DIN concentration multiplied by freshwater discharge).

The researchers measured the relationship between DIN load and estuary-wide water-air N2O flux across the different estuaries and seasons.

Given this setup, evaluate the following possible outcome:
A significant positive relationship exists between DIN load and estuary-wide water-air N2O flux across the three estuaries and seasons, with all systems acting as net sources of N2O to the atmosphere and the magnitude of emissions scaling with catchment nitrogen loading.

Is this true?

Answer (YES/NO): NO